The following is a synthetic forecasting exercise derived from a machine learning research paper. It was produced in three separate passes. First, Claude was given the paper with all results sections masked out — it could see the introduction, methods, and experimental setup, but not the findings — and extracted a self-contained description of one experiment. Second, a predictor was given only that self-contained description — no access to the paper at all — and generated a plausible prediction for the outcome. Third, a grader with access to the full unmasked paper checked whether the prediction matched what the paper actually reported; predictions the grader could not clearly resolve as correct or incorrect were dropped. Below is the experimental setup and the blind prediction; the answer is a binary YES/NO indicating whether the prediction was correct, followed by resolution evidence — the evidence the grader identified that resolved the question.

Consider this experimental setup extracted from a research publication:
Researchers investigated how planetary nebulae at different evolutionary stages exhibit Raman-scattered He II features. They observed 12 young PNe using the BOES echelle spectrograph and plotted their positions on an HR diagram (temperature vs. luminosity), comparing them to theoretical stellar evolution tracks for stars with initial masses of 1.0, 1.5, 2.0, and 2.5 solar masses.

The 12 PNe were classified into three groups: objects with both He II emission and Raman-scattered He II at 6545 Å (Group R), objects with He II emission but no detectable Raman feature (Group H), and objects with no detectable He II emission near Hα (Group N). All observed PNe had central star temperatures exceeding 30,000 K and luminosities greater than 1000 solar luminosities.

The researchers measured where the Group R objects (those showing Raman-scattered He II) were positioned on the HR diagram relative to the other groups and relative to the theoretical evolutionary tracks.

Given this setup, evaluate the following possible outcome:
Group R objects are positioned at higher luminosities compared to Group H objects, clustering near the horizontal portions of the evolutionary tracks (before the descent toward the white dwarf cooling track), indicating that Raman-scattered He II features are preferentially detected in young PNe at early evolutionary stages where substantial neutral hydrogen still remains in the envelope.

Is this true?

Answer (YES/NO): NO